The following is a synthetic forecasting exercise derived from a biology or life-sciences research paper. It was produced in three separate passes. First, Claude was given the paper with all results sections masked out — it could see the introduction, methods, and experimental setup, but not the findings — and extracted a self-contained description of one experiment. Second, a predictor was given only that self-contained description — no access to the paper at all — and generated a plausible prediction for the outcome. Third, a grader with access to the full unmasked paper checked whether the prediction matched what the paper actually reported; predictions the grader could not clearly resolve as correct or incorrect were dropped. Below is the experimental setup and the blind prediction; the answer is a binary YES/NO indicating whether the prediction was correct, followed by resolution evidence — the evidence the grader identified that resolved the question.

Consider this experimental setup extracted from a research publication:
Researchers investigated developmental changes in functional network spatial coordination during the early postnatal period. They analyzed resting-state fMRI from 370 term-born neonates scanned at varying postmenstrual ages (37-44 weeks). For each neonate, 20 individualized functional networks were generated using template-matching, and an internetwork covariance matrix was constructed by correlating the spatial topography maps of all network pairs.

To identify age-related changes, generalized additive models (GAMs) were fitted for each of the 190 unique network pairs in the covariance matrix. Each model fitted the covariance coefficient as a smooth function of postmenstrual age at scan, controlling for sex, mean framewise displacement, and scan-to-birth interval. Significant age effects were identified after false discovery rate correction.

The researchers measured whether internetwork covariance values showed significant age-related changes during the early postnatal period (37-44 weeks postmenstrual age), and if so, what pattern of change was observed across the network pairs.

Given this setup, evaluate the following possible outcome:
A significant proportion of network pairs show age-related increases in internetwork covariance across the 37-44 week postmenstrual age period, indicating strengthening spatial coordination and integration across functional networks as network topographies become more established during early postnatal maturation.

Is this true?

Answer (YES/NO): NO